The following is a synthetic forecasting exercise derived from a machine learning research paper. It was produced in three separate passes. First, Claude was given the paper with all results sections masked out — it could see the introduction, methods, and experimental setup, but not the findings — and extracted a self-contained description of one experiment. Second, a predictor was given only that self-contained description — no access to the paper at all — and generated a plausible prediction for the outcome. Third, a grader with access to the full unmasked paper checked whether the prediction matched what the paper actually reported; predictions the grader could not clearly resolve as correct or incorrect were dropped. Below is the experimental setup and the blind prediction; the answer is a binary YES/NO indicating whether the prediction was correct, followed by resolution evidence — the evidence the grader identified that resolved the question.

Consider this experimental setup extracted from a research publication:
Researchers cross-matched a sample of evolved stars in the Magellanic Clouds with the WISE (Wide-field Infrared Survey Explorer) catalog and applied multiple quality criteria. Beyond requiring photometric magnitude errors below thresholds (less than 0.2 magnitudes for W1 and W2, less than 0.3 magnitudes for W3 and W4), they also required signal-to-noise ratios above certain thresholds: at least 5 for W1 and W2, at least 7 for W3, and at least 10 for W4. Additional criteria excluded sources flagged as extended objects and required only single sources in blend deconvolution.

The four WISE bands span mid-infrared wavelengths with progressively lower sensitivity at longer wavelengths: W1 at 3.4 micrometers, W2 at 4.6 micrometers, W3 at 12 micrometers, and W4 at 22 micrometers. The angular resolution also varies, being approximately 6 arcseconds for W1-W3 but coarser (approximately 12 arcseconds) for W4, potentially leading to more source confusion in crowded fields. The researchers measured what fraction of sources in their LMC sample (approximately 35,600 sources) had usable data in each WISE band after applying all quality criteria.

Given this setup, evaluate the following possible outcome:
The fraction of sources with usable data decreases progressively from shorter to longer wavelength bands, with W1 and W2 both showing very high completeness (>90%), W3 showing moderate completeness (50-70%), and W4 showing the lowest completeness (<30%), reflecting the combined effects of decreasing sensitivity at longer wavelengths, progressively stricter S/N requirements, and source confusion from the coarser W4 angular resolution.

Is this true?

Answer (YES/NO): NO